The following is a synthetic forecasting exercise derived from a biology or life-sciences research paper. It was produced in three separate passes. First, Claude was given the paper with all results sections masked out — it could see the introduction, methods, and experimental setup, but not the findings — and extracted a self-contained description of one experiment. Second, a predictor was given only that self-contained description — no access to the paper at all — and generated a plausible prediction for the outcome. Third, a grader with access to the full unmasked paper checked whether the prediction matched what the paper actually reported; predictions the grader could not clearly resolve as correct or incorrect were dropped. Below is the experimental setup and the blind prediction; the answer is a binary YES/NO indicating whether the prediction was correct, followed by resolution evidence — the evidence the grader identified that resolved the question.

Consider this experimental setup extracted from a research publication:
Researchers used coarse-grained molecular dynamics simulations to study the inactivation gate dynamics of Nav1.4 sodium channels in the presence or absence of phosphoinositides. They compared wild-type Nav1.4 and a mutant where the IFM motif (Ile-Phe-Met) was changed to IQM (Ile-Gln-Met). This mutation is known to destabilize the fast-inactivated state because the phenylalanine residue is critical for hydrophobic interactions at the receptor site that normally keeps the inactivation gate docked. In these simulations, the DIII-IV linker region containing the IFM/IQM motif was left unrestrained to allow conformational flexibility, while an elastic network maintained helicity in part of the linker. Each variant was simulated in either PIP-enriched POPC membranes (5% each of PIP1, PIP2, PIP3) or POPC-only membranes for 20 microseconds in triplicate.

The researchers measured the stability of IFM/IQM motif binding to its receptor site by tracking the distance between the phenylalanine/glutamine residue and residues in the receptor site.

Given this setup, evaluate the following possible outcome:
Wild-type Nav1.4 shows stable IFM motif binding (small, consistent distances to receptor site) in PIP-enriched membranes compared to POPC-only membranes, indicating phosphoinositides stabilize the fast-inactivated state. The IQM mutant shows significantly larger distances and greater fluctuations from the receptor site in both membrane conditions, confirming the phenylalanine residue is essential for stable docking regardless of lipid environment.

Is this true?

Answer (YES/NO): NO